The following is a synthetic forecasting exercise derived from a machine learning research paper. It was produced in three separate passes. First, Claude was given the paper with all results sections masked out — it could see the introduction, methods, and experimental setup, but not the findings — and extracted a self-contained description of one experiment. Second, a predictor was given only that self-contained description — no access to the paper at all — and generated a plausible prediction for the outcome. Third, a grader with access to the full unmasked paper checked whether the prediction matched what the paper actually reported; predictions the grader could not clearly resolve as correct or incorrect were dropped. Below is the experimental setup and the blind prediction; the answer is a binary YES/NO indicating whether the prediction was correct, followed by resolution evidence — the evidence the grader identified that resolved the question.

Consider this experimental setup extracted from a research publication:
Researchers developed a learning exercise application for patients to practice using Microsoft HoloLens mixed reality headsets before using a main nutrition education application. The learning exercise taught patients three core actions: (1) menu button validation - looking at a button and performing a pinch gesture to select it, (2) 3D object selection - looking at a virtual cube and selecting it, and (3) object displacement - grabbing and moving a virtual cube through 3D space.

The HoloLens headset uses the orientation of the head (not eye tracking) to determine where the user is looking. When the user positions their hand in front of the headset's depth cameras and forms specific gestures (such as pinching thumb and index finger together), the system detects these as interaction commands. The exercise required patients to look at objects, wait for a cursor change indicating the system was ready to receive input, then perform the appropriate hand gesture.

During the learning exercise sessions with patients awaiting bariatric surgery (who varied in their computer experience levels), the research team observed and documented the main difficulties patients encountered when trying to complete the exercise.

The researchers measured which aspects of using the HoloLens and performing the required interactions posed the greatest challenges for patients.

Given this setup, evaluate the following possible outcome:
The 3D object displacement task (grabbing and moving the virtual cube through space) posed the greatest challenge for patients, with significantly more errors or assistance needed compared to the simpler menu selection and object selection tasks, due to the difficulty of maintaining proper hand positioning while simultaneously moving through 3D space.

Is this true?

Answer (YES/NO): NO